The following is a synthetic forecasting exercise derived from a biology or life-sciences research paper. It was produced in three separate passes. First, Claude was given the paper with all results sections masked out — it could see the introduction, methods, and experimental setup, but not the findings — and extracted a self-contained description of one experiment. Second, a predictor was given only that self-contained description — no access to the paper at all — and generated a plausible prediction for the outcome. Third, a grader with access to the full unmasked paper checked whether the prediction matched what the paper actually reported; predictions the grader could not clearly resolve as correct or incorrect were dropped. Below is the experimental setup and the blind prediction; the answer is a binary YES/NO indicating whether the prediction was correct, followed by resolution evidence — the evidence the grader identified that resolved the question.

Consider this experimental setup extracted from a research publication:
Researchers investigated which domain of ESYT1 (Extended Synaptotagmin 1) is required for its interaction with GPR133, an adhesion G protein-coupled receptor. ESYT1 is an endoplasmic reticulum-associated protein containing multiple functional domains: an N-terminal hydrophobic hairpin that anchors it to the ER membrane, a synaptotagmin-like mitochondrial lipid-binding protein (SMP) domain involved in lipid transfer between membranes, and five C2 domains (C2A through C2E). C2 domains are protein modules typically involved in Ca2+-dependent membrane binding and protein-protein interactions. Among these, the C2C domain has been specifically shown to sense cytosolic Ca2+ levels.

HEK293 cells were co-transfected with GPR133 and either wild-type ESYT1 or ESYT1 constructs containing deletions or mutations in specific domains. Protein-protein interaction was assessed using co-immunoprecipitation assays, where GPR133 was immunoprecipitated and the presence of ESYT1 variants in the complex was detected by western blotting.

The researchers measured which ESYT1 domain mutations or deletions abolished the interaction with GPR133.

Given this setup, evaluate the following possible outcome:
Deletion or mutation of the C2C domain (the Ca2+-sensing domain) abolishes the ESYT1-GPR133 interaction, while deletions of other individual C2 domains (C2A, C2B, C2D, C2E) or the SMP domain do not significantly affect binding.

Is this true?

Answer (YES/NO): YES